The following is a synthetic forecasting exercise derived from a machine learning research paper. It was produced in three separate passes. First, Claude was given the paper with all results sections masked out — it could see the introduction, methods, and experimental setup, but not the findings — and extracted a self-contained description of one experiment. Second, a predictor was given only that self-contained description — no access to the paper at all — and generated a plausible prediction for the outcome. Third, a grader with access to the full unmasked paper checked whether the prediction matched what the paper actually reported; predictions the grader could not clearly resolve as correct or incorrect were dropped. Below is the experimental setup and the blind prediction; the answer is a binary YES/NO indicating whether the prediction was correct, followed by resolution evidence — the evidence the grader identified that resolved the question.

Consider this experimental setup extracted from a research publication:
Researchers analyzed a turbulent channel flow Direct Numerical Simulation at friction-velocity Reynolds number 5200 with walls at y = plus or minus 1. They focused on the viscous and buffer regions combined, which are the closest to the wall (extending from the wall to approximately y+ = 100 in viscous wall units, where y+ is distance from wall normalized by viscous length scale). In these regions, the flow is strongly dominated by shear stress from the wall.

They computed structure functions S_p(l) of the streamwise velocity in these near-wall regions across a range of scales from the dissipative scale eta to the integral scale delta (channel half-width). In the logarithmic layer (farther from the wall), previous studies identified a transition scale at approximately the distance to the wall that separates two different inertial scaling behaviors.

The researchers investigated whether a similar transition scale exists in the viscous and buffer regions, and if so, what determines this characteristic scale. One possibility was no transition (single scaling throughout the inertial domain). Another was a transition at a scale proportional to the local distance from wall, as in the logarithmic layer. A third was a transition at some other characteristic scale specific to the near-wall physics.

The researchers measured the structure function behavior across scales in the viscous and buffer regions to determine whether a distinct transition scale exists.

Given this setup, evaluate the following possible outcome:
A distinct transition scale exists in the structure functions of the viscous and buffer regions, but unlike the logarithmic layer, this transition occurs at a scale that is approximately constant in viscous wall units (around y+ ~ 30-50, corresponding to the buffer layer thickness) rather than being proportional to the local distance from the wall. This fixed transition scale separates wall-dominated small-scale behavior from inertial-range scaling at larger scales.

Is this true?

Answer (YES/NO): NO